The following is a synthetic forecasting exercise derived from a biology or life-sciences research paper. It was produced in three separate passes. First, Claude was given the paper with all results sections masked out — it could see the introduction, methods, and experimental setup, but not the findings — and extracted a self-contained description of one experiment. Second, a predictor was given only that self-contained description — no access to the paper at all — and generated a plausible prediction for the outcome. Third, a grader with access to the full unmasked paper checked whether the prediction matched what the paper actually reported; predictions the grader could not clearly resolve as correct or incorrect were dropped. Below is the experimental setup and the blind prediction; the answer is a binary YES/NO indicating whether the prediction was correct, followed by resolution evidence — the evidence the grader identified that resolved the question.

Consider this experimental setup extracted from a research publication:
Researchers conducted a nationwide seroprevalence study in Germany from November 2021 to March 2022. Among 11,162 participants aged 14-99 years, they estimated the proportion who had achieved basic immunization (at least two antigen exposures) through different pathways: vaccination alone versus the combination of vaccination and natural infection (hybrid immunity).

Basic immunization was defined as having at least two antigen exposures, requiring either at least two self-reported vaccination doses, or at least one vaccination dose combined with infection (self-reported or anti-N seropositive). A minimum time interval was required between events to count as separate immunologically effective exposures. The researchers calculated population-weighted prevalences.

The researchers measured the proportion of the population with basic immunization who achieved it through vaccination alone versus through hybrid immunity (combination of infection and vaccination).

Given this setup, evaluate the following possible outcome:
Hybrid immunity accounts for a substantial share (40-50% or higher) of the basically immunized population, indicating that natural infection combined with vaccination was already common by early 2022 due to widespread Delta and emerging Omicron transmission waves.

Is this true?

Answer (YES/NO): NO